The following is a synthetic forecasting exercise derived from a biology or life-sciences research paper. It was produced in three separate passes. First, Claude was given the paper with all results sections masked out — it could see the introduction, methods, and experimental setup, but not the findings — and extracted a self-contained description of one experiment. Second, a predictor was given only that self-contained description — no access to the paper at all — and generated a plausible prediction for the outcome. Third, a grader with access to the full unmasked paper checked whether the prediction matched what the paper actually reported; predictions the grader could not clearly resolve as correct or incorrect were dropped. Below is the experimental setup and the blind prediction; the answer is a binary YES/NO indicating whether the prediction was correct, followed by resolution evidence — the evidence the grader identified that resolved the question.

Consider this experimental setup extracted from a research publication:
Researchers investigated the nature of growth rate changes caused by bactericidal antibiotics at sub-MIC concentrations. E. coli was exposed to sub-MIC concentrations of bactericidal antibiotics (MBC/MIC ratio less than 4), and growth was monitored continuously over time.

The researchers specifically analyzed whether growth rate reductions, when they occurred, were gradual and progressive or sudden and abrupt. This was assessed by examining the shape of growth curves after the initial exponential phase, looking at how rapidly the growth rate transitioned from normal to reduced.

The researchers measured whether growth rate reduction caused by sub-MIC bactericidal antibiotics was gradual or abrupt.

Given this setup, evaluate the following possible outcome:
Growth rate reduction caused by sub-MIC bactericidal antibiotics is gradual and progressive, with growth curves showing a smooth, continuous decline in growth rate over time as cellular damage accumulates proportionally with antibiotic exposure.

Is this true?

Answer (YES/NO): NO